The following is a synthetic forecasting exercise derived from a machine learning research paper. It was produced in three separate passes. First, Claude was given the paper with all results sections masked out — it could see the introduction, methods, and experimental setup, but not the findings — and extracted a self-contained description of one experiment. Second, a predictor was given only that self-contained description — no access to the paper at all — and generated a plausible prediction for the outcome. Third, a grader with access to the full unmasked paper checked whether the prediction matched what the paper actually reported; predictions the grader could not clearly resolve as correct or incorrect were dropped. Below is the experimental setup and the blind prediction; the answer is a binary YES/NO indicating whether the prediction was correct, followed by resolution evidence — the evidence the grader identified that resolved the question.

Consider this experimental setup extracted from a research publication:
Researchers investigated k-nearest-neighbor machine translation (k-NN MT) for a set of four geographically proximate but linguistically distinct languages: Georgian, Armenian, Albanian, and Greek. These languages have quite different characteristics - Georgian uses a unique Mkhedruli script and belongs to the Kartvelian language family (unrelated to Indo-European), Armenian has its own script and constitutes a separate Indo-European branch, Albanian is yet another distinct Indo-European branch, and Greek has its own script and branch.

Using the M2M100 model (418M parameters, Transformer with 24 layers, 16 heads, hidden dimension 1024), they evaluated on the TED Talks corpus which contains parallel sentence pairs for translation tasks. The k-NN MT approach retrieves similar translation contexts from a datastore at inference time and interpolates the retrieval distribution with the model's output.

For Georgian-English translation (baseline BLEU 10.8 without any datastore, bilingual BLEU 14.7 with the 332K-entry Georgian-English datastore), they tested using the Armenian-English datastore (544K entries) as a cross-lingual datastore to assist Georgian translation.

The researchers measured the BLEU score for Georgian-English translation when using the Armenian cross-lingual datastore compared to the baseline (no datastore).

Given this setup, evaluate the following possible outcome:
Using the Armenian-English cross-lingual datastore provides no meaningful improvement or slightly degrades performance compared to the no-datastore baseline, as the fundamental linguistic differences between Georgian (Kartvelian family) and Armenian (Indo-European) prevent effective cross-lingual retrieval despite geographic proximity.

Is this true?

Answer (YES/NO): NO